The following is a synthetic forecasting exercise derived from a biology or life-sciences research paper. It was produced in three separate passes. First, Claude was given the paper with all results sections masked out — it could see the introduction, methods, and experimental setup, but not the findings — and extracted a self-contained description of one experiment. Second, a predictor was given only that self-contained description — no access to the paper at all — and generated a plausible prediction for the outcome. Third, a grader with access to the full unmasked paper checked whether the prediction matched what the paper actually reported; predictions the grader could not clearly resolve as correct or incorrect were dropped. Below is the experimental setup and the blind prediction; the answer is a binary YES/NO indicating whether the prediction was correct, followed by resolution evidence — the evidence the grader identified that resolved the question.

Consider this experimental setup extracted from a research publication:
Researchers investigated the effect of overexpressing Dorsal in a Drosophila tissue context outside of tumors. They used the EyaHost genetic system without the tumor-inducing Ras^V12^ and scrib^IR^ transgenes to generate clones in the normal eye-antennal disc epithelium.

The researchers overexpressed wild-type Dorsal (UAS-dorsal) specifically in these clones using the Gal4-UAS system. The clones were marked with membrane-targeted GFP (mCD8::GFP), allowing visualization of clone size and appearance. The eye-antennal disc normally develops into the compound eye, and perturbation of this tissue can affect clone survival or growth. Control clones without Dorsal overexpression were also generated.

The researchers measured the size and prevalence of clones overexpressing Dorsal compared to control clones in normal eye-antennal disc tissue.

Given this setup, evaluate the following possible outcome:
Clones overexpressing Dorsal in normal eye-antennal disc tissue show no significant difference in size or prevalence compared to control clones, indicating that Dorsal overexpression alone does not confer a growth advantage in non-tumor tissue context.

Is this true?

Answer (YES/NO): YES